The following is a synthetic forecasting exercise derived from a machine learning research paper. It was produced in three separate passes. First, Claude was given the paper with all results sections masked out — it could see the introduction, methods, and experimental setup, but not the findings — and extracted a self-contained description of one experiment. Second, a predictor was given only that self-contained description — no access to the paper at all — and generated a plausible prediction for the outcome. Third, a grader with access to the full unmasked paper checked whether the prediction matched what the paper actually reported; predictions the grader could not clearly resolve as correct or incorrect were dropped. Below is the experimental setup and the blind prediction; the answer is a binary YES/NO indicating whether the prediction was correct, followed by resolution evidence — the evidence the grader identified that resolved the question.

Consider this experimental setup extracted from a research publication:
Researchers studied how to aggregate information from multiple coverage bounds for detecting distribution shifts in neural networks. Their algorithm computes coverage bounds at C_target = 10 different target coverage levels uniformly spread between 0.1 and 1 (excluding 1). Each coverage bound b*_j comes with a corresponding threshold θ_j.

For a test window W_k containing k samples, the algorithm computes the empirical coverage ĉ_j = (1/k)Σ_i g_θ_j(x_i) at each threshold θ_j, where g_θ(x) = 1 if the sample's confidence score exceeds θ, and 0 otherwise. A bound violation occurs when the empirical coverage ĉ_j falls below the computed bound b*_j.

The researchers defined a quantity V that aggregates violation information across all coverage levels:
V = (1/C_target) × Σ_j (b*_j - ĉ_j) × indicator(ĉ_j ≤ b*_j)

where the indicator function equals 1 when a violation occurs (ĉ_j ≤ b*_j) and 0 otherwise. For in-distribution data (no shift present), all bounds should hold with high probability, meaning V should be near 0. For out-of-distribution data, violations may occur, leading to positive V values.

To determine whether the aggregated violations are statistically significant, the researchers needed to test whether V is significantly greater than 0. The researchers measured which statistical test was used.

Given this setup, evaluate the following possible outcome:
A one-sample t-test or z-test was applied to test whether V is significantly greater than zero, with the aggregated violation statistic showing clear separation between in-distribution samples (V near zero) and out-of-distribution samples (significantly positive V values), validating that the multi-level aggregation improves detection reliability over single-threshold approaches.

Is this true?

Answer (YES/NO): YES